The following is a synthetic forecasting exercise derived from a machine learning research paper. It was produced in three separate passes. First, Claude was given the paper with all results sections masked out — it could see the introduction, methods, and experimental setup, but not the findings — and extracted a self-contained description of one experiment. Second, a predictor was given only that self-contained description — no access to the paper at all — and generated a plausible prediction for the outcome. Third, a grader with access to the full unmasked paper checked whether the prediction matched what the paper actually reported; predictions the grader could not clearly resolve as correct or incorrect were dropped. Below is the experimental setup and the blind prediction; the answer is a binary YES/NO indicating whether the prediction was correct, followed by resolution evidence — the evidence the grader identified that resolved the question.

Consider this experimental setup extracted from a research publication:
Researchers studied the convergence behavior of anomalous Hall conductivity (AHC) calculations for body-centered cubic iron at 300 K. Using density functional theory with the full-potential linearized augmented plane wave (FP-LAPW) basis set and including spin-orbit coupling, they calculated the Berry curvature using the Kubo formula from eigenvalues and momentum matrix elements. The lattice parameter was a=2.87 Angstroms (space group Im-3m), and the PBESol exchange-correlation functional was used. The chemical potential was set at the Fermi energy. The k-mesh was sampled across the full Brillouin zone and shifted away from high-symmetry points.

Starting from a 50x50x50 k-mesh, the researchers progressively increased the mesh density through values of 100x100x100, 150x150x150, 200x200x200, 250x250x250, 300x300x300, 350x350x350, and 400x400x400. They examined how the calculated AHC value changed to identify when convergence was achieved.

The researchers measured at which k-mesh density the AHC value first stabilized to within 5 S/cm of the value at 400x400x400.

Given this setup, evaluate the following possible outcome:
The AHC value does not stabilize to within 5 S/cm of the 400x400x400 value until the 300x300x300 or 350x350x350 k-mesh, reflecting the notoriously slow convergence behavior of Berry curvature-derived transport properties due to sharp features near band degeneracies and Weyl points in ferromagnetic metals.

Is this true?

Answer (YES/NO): NO